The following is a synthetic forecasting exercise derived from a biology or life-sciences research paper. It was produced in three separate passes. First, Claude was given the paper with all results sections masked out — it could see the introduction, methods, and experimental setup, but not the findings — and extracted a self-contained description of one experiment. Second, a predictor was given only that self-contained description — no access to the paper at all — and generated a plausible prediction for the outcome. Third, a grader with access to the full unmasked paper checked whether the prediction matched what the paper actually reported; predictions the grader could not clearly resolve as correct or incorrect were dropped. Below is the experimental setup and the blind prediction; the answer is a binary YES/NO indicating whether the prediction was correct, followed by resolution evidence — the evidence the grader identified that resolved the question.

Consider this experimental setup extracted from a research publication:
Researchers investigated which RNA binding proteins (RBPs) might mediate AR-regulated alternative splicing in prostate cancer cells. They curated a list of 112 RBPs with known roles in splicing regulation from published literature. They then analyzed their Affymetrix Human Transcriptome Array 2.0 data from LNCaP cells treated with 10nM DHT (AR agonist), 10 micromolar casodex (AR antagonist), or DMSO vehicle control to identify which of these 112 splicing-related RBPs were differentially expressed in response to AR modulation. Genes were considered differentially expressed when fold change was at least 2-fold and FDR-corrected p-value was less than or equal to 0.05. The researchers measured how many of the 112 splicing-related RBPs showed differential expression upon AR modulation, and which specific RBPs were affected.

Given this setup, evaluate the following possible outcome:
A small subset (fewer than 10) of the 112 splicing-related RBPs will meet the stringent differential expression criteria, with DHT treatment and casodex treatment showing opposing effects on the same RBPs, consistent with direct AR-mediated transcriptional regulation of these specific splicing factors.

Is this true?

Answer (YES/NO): NO